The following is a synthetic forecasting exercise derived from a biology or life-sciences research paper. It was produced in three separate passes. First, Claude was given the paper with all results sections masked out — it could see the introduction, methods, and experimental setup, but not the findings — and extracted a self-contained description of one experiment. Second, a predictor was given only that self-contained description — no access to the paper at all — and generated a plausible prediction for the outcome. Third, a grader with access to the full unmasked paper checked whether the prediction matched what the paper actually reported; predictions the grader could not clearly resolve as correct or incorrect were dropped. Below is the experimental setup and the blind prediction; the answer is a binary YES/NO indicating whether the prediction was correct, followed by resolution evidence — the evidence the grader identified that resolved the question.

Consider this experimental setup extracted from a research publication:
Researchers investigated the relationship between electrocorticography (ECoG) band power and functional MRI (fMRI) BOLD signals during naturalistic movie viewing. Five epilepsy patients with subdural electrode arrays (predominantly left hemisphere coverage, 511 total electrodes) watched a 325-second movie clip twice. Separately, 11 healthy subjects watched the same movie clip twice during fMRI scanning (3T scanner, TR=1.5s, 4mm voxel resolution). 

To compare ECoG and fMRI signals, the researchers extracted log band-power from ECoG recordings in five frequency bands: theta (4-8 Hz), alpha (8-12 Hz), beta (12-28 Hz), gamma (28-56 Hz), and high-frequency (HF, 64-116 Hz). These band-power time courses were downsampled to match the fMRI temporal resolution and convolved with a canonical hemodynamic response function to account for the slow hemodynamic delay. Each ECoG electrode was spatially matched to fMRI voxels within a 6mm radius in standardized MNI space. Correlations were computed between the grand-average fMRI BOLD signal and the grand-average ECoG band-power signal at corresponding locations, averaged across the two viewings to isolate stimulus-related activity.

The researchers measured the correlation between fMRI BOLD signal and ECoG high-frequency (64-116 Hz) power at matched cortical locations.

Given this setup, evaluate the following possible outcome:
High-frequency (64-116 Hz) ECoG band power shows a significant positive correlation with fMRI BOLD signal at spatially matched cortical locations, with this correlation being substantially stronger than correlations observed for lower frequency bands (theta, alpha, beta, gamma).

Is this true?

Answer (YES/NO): NO